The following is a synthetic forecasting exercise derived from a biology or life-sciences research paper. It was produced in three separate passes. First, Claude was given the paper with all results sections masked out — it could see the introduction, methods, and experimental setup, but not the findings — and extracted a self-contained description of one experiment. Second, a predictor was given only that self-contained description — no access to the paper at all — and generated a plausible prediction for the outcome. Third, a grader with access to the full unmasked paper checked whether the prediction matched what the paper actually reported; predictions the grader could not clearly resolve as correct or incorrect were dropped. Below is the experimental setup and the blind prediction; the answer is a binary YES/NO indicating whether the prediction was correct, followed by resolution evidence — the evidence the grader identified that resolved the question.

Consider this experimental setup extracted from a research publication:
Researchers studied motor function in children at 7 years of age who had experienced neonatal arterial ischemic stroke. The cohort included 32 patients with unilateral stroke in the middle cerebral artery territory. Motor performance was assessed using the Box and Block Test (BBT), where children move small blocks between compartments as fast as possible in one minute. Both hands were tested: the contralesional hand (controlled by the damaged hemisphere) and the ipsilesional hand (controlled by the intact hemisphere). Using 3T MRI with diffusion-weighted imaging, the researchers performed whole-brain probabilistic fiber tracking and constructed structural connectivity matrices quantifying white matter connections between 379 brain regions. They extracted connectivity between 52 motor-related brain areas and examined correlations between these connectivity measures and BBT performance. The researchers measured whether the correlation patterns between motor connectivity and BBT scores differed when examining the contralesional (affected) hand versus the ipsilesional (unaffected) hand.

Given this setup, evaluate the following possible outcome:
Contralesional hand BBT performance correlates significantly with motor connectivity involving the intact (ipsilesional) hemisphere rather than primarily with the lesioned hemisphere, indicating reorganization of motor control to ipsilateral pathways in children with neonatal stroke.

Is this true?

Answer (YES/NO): NO